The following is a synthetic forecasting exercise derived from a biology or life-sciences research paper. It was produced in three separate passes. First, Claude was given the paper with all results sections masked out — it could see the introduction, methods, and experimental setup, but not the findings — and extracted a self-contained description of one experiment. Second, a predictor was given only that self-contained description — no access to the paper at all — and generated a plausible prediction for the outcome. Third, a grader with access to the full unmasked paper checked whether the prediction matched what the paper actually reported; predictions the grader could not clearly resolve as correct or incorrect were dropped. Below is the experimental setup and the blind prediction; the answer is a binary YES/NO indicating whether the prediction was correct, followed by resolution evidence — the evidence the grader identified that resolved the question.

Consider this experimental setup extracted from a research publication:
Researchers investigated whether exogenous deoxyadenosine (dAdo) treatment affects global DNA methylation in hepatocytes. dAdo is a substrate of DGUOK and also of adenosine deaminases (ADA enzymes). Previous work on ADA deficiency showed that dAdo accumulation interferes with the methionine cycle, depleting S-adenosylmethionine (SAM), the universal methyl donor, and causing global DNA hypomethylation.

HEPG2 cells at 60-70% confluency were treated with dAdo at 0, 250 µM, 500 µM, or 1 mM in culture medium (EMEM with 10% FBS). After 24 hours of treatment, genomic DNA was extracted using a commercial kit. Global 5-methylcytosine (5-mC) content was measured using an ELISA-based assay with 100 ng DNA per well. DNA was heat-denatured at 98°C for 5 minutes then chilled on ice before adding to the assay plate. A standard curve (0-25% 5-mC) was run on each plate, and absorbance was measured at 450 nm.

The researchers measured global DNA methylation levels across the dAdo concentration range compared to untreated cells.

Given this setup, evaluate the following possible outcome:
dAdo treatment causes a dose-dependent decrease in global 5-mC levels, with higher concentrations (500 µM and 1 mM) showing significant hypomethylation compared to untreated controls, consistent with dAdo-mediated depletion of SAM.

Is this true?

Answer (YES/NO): NO